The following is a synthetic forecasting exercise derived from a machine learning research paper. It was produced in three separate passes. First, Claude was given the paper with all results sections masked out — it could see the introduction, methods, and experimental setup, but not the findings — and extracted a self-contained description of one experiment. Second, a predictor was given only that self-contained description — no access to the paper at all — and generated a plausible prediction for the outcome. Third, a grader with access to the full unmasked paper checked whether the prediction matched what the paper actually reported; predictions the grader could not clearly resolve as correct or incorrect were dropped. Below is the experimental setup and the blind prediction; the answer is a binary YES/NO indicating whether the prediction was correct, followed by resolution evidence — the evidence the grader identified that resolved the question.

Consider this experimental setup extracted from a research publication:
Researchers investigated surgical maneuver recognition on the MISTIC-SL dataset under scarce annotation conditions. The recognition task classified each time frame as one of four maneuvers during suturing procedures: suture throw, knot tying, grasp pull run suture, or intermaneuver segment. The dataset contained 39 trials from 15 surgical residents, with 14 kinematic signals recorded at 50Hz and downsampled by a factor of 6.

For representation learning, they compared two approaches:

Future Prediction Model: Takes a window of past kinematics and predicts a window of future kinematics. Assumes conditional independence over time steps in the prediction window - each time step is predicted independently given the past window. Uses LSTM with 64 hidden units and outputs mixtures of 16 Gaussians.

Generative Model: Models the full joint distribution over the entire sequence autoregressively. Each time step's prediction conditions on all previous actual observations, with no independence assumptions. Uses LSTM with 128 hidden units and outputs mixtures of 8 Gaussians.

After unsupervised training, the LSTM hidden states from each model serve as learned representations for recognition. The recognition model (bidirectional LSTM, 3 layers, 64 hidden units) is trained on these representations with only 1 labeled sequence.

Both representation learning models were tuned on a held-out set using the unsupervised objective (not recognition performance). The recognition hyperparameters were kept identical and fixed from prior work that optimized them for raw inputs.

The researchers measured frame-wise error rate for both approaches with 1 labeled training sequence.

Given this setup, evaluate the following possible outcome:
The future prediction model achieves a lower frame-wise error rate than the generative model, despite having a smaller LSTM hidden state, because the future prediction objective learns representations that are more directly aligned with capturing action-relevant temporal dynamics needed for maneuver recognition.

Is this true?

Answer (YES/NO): YES